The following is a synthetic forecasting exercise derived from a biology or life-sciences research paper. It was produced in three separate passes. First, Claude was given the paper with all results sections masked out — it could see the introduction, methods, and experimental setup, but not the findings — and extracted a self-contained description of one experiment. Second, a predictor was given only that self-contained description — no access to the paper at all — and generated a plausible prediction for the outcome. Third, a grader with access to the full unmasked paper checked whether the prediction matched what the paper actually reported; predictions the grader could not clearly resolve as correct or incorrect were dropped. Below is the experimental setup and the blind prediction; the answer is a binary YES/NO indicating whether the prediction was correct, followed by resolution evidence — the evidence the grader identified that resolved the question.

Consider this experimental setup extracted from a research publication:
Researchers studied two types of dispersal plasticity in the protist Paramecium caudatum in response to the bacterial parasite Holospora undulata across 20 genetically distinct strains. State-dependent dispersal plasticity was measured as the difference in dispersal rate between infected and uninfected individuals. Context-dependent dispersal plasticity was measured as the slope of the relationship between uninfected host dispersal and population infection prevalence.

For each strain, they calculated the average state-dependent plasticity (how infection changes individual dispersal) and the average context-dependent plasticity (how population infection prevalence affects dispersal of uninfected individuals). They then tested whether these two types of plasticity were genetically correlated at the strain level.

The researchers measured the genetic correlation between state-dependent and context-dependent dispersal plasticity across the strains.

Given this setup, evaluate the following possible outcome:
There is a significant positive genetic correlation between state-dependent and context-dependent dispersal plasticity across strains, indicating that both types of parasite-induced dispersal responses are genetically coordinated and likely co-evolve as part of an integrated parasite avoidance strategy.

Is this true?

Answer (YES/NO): NO